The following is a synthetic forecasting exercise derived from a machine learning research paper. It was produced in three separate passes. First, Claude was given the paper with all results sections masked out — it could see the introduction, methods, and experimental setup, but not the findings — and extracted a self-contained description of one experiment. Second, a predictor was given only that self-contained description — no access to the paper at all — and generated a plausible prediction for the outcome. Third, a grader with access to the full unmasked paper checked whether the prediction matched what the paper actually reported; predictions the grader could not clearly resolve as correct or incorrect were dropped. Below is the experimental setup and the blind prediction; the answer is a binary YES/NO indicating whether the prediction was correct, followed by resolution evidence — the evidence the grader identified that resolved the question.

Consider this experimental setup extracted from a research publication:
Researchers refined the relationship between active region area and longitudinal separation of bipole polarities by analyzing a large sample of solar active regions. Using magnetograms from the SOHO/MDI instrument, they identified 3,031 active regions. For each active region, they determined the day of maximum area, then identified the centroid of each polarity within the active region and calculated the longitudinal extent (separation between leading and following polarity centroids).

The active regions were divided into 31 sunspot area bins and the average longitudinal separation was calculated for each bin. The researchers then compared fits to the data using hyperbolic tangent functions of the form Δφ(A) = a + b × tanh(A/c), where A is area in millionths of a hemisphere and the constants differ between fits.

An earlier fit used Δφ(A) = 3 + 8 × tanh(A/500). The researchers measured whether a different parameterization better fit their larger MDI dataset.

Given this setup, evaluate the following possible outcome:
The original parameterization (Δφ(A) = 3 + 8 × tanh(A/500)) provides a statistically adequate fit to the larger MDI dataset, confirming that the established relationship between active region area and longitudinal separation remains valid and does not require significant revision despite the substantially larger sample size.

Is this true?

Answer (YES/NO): NO